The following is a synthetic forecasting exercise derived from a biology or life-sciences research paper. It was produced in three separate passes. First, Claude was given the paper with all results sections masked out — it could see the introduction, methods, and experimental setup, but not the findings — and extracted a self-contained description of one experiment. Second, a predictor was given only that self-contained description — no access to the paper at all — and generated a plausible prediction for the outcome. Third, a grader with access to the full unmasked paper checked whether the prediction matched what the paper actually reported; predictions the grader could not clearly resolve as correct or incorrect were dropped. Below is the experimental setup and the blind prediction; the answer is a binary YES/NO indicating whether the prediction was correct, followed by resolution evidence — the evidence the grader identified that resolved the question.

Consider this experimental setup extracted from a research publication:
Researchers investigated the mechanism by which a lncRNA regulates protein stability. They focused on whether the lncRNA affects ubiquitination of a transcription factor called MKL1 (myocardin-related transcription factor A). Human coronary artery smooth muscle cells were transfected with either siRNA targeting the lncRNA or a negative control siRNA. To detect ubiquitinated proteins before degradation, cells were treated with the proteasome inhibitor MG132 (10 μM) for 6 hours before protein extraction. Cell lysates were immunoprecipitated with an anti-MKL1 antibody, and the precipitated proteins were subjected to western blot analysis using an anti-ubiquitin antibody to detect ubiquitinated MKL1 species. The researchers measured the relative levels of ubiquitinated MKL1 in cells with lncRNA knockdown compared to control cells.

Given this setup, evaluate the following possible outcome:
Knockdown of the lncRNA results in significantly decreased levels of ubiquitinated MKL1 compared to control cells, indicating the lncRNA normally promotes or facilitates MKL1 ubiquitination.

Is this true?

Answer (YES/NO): NO